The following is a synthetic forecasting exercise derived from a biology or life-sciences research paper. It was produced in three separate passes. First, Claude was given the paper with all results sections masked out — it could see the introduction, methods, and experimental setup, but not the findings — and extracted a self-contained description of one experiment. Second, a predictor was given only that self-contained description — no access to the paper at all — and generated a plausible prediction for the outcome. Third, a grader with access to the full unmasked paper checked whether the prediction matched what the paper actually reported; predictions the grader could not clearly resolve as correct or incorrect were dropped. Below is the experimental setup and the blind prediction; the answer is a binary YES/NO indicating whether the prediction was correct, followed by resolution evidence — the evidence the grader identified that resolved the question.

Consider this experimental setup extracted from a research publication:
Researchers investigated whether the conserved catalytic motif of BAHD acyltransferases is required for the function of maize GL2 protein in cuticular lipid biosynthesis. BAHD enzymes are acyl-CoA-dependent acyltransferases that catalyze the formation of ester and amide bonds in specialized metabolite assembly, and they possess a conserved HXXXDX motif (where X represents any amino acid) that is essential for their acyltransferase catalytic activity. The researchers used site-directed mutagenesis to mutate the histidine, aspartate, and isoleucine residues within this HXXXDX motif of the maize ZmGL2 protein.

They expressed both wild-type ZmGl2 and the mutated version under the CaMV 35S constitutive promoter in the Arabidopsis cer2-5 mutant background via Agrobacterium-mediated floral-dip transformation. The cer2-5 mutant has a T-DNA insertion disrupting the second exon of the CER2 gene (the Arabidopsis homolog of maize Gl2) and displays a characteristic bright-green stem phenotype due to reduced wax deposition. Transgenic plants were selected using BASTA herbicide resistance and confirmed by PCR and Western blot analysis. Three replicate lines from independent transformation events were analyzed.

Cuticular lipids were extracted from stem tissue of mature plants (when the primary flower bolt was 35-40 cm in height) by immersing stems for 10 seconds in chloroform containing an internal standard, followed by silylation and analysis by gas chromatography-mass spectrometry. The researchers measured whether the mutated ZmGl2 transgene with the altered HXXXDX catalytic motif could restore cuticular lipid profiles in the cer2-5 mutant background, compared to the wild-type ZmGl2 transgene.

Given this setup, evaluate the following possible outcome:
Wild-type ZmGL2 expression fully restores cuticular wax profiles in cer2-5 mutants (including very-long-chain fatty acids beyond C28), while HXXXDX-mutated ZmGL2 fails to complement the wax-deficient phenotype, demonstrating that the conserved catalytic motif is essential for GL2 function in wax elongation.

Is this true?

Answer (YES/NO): NO